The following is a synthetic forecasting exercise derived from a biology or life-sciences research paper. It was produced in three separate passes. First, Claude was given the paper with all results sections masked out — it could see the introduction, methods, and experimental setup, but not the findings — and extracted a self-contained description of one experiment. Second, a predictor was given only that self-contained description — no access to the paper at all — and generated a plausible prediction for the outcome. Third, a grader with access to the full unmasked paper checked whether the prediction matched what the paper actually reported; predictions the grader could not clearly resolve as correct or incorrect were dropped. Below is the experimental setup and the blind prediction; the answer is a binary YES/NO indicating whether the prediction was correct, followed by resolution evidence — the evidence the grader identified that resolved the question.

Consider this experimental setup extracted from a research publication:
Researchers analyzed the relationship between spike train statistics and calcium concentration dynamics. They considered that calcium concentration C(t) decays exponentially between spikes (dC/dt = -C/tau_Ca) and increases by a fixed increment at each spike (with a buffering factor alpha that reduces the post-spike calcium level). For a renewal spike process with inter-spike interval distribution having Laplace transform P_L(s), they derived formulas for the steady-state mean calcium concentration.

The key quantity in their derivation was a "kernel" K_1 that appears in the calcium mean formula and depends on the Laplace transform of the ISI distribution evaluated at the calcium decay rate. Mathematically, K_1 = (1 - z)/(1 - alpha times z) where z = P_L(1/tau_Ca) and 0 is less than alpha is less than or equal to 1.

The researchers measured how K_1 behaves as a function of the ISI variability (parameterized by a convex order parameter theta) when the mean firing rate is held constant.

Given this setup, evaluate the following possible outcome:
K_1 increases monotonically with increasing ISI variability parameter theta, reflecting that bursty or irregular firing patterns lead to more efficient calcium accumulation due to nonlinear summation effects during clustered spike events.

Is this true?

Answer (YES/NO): NO